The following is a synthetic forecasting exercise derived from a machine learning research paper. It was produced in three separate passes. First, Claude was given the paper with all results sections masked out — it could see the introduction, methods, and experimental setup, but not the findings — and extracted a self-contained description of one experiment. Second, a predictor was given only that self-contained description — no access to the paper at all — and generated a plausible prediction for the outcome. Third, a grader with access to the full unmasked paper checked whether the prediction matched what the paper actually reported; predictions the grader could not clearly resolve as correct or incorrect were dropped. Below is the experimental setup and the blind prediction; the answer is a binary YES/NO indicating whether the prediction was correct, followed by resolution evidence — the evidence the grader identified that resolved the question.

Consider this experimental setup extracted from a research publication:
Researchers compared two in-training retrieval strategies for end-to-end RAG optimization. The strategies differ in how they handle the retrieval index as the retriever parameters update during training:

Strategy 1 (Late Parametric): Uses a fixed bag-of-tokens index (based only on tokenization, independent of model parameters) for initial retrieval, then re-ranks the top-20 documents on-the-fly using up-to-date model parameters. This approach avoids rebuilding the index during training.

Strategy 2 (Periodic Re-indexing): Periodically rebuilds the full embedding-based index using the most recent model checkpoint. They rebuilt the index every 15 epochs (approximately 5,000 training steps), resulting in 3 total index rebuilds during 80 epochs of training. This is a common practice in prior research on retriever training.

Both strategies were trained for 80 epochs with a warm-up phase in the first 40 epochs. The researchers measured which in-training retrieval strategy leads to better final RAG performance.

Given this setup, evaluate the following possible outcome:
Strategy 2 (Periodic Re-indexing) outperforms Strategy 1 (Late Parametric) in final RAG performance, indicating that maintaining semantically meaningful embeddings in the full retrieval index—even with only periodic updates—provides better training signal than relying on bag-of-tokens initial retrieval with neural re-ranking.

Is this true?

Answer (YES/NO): NO